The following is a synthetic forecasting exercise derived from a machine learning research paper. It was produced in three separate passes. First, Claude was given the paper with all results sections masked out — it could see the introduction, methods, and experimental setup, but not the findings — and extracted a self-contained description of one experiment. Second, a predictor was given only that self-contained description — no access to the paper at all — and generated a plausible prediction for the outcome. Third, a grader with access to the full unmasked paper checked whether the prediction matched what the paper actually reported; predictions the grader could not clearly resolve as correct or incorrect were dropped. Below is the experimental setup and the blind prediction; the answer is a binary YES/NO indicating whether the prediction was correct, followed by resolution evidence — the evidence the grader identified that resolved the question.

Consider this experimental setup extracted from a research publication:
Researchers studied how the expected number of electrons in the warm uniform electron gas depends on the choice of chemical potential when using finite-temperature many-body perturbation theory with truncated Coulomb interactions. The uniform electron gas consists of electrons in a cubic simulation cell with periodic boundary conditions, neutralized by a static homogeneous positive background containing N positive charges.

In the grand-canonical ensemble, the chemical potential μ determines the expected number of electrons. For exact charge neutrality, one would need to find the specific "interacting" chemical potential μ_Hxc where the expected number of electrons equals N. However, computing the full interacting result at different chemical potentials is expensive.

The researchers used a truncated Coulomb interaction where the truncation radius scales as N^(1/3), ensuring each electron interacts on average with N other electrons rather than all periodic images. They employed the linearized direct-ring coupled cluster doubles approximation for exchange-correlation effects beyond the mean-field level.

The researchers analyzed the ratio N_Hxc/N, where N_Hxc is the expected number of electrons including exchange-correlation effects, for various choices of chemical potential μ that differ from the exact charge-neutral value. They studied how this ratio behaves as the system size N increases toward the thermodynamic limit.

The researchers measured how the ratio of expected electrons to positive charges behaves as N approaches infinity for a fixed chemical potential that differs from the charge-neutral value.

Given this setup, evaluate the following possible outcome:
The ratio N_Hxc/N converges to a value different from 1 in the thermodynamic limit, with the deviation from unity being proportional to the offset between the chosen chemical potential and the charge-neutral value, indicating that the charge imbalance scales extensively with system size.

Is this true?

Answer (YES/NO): NO